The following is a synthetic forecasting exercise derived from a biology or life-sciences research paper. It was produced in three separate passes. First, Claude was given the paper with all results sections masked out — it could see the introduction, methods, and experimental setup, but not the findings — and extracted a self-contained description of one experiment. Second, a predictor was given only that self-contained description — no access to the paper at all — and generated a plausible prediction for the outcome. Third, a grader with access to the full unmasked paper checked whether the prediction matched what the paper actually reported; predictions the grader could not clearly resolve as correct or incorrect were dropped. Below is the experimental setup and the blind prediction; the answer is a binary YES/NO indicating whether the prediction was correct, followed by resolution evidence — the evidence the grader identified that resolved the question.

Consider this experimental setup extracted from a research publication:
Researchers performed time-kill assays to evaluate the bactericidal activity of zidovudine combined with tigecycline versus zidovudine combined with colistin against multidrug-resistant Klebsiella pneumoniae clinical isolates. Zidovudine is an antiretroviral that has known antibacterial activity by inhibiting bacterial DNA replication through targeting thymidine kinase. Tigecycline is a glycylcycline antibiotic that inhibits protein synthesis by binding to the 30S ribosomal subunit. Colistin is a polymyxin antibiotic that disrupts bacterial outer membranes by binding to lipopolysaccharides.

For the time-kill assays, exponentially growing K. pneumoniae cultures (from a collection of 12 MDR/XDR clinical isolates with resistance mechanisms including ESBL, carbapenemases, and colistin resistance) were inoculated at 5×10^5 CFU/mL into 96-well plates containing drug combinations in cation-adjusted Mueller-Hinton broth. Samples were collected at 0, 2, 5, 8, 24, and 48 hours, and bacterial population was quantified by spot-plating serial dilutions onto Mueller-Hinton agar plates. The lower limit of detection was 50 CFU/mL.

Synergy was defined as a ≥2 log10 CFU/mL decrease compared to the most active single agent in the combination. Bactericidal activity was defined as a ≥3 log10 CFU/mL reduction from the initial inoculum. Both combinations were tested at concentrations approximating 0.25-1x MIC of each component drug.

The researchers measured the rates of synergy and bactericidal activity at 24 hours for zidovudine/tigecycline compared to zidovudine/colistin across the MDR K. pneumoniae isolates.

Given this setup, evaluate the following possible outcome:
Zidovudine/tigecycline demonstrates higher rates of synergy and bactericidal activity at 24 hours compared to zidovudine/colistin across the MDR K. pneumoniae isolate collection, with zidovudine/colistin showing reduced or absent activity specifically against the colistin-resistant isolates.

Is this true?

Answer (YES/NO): NO